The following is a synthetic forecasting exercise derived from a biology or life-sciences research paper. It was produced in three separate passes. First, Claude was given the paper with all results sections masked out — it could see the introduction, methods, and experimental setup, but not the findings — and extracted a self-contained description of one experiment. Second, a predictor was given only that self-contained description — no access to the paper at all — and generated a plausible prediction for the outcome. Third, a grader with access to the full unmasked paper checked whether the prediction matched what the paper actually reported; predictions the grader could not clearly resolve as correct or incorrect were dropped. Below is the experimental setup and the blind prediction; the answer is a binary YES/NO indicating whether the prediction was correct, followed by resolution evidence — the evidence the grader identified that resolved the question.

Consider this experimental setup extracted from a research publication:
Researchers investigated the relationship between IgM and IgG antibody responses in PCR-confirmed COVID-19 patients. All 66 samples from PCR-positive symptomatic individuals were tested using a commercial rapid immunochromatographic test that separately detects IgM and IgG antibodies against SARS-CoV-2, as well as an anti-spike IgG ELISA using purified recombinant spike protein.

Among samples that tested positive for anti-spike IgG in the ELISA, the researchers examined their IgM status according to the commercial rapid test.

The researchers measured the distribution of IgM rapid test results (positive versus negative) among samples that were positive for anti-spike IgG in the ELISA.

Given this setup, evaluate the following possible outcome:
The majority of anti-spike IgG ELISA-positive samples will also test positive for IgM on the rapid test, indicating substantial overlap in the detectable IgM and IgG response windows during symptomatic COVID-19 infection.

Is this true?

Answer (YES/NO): YES